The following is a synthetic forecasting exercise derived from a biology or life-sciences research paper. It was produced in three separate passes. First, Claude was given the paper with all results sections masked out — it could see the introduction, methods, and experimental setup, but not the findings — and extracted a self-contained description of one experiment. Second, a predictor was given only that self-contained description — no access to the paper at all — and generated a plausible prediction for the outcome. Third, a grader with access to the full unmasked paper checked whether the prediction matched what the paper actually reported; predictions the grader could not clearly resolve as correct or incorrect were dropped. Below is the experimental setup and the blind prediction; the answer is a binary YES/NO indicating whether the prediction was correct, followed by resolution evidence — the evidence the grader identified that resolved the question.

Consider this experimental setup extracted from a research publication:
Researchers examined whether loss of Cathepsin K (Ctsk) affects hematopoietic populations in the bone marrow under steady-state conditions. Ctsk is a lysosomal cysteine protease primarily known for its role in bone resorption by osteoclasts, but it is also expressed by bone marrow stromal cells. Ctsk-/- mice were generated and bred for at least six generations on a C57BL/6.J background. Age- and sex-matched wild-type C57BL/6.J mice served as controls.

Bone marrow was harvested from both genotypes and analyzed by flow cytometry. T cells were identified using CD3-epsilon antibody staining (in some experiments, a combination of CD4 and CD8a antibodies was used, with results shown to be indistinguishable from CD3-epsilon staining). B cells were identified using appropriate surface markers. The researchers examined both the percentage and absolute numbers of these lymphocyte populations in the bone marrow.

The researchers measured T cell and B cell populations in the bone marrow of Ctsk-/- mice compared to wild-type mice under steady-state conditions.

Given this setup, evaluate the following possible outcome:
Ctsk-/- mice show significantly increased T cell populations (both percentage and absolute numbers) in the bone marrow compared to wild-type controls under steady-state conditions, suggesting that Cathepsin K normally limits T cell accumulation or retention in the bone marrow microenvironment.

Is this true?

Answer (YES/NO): NO